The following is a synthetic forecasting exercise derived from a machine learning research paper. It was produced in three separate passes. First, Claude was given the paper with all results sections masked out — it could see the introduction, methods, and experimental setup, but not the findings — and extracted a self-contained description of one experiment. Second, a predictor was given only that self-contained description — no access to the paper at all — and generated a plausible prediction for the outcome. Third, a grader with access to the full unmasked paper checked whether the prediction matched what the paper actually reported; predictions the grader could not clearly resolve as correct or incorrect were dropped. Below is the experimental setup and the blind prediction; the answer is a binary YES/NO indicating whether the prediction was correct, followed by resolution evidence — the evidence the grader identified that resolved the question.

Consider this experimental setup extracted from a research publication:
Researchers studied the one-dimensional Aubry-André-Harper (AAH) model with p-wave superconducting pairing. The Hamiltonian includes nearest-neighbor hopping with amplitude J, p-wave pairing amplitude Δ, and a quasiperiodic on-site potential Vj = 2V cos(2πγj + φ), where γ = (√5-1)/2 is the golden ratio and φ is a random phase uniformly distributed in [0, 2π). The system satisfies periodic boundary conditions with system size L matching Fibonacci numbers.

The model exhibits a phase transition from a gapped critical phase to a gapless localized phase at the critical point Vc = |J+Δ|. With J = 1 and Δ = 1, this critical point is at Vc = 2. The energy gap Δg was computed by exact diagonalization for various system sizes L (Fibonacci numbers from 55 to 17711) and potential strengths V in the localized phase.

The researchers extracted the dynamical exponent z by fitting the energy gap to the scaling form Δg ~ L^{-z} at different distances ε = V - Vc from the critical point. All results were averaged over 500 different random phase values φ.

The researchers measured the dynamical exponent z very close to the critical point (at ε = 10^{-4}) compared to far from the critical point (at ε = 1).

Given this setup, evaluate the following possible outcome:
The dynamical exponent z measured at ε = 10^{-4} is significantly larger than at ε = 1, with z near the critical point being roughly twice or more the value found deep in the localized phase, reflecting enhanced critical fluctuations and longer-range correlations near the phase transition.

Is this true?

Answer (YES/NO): NO